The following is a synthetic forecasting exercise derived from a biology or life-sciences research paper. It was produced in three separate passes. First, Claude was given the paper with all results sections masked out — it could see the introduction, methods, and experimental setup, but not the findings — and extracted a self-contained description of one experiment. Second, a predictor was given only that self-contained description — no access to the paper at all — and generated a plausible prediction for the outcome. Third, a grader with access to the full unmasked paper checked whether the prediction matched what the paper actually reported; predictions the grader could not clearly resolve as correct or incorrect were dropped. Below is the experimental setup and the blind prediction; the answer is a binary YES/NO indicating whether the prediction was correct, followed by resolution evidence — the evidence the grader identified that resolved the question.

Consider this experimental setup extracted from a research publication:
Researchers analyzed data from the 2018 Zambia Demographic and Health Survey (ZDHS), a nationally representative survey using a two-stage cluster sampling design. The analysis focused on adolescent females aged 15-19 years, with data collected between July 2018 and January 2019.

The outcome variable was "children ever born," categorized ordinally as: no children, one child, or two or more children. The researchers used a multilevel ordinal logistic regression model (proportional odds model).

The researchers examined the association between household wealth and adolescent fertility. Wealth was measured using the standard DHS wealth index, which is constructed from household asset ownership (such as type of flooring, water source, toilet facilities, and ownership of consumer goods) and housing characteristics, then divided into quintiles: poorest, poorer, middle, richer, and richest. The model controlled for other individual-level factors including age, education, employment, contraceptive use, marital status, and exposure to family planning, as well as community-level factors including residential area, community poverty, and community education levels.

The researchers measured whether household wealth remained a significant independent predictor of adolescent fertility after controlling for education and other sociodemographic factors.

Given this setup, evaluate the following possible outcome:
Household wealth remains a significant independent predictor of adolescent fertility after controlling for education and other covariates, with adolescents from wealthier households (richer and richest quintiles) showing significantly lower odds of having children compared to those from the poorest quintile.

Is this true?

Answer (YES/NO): NO